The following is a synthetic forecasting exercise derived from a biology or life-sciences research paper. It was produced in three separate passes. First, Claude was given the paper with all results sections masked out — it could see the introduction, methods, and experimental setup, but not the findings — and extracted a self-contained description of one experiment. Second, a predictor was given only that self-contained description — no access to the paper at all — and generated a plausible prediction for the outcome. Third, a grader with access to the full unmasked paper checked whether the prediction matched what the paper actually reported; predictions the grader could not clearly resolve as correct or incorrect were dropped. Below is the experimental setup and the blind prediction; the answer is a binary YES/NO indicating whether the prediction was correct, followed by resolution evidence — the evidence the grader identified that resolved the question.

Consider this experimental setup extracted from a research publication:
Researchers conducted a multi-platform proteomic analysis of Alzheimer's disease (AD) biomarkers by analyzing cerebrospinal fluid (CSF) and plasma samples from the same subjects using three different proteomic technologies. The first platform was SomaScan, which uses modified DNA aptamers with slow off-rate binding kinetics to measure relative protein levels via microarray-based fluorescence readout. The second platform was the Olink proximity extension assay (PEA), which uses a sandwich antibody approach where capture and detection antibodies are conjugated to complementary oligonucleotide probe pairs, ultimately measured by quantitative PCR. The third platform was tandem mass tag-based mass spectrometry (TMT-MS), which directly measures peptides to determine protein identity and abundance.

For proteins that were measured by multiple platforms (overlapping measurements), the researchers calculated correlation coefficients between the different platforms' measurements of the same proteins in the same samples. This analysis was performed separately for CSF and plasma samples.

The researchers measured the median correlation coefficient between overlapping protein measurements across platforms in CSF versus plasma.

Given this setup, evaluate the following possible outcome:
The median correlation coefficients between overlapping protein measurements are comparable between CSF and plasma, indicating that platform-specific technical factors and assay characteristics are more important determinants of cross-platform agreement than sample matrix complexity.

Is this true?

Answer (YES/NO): NO